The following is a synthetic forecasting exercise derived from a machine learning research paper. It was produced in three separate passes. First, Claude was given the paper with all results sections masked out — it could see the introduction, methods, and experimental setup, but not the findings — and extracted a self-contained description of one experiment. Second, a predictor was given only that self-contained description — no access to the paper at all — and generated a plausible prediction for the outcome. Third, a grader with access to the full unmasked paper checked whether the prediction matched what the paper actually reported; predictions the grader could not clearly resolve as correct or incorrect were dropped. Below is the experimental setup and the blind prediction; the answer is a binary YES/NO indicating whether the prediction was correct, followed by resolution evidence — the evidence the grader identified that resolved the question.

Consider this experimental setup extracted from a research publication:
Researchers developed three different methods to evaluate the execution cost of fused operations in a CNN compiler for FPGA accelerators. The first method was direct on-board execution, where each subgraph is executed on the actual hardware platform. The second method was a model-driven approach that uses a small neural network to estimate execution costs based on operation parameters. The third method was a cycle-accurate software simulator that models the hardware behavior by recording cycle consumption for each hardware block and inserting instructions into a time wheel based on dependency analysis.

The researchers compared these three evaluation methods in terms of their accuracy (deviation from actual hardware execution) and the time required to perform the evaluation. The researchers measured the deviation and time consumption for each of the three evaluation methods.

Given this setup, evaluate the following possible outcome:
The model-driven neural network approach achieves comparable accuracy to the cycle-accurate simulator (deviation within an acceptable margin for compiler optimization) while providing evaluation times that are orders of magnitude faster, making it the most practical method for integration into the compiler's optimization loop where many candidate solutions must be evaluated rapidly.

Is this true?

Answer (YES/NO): NO